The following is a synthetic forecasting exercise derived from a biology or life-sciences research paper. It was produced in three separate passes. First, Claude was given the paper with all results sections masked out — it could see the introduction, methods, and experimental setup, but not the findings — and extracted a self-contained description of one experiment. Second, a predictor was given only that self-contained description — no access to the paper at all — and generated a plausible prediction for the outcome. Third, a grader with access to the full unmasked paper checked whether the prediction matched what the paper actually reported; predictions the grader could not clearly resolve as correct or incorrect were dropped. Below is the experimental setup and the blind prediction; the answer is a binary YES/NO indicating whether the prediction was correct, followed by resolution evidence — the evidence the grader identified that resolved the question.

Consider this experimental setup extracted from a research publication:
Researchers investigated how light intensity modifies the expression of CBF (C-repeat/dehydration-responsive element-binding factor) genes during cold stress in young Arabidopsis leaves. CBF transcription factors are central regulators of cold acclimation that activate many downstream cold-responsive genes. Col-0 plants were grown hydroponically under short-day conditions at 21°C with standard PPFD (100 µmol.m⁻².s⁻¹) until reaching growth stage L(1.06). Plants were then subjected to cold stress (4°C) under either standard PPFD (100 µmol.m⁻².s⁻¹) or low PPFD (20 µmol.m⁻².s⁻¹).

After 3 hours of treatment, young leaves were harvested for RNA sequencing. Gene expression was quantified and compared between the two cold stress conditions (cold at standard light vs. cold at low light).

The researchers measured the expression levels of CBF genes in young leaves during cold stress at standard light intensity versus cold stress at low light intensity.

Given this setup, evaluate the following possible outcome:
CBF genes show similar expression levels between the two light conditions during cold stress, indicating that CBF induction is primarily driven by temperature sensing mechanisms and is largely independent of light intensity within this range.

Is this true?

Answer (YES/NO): NO